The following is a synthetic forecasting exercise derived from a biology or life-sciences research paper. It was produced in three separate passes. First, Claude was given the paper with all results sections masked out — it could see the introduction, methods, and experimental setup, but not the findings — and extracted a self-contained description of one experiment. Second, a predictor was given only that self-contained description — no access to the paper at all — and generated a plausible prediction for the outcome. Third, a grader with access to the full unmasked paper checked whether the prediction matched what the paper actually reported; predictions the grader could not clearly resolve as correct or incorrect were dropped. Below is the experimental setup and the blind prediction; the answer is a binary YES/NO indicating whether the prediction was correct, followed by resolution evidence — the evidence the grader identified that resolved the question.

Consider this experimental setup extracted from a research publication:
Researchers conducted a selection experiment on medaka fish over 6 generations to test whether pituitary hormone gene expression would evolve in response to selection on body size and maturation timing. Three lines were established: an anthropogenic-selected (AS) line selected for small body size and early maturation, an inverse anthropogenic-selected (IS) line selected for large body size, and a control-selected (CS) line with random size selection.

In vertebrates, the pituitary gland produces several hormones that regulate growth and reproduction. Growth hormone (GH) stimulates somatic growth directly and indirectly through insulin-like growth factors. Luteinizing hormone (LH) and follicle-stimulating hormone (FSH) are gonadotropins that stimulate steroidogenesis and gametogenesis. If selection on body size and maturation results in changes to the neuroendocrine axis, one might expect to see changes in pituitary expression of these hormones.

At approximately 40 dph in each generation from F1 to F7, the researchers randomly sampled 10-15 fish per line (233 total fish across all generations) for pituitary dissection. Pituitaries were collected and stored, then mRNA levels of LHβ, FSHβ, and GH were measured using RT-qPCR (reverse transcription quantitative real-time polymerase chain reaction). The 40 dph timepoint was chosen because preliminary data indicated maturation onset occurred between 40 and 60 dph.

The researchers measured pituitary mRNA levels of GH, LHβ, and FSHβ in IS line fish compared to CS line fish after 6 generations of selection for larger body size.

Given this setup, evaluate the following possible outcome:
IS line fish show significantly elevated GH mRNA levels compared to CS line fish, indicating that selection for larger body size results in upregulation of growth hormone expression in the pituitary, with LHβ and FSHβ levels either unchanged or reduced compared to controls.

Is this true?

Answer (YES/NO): NO